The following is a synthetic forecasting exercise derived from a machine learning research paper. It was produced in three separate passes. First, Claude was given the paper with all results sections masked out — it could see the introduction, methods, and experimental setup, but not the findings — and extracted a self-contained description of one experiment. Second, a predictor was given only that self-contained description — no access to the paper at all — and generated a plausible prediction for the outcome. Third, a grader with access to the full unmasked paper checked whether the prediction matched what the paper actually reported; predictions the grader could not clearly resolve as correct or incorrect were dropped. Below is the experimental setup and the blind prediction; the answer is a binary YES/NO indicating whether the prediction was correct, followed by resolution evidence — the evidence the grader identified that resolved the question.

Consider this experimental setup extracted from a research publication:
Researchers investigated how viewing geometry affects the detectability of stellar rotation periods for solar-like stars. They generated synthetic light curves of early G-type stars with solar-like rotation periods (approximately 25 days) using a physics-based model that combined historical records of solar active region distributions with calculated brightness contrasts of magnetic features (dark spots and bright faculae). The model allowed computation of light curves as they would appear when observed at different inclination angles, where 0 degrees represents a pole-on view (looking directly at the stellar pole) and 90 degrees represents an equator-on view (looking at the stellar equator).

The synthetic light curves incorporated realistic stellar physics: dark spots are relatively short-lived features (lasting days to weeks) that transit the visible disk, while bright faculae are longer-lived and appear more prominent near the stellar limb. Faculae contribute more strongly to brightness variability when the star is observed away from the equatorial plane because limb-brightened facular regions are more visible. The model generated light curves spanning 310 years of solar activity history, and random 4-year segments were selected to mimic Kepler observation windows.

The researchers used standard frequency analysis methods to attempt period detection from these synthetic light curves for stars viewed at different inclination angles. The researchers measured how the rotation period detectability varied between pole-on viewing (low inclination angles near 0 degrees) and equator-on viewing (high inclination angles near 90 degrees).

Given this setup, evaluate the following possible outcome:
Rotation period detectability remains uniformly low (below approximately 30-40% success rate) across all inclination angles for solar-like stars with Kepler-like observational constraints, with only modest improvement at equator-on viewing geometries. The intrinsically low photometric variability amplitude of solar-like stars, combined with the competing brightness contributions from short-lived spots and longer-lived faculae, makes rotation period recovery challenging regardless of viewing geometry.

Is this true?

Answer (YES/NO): NO